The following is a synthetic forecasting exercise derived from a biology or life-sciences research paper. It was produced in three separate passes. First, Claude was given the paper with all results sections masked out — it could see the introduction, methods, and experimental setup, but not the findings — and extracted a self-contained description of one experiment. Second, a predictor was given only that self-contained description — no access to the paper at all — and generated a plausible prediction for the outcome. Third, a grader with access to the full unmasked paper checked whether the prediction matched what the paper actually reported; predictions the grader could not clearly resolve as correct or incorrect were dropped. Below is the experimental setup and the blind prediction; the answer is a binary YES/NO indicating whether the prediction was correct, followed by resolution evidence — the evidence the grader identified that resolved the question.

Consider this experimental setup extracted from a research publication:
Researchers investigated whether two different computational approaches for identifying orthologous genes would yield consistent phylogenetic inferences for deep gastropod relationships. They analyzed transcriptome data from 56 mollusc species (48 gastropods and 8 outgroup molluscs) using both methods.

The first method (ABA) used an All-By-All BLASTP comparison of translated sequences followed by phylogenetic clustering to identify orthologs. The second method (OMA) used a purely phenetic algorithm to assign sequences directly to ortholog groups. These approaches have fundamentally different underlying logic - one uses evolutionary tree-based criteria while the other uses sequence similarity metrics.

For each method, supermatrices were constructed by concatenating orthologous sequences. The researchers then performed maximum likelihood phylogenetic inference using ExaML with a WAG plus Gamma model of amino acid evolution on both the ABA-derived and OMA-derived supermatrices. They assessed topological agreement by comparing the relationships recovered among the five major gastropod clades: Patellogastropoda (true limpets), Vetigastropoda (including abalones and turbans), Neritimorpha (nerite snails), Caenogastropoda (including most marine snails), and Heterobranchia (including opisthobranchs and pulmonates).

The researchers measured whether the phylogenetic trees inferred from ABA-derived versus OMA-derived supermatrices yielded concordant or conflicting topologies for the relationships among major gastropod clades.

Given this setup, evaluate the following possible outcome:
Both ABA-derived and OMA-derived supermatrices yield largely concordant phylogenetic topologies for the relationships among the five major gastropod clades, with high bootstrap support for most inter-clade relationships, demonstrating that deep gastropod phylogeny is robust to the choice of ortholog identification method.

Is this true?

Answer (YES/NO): NO